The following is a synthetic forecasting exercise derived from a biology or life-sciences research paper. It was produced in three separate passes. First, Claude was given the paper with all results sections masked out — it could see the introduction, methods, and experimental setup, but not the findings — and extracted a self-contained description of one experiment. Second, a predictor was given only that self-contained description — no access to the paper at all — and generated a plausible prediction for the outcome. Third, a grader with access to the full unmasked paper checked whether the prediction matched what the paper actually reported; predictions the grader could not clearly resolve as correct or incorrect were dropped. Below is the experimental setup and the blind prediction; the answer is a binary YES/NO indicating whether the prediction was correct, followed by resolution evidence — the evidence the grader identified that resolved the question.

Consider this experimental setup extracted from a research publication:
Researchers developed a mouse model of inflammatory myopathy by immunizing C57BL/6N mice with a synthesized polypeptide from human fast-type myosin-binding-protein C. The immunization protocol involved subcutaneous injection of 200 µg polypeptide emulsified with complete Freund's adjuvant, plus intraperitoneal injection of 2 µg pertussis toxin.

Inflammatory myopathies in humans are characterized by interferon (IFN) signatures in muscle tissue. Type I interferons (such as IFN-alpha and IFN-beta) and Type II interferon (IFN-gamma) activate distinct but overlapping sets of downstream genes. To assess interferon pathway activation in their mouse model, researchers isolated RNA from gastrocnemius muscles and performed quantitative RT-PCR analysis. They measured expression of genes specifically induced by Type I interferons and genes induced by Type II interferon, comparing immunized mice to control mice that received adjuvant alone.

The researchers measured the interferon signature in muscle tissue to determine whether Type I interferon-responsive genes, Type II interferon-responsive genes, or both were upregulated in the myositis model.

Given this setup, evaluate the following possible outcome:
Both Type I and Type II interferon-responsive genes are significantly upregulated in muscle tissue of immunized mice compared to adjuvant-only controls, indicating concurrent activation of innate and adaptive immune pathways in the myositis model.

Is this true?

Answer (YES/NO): YES